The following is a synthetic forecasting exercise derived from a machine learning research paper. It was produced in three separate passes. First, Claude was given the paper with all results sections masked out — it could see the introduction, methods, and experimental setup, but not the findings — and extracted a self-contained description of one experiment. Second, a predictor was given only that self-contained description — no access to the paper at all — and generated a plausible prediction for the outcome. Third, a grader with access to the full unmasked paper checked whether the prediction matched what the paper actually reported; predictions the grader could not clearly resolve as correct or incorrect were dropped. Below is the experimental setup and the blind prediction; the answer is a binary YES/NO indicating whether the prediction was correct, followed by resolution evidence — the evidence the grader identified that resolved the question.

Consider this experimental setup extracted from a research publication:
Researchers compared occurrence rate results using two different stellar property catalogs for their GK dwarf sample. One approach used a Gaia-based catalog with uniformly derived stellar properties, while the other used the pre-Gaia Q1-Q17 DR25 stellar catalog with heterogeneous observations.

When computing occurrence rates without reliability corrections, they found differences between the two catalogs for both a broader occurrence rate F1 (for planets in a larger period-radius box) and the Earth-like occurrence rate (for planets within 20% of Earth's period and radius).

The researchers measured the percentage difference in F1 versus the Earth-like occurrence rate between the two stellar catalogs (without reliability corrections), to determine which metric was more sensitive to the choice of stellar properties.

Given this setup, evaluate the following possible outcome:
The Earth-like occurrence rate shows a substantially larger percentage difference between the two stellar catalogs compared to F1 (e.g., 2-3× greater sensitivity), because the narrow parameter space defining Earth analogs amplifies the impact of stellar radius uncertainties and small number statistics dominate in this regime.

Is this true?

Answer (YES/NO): YES